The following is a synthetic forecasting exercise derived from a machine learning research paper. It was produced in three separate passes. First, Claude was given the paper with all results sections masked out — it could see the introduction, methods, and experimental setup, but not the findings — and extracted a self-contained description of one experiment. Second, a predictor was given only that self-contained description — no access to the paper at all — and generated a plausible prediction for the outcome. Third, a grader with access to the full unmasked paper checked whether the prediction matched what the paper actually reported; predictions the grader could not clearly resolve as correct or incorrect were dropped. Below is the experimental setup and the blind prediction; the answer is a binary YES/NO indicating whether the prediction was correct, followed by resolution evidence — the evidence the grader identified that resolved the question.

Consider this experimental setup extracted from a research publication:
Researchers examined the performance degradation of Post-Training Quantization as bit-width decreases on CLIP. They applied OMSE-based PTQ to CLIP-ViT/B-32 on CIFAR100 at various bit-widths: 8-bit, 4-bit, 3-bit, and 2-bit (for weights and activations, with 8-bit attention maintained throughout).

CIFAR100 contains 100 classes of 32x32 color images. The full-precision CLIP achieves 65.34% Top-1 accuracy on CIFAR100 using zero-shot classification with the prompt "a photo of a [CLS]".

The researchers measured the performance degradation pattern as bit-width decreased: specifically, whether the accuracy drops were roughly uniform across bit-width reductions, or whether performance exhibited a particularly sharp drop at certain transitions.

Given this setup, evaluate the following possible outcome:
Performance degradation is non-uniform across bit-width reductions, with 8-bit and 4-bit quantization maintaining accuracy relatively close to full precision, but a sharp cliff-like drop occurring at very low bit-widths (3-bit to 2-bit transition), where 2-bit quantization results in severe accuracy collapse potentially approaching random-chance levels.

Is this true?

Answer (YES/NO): NO